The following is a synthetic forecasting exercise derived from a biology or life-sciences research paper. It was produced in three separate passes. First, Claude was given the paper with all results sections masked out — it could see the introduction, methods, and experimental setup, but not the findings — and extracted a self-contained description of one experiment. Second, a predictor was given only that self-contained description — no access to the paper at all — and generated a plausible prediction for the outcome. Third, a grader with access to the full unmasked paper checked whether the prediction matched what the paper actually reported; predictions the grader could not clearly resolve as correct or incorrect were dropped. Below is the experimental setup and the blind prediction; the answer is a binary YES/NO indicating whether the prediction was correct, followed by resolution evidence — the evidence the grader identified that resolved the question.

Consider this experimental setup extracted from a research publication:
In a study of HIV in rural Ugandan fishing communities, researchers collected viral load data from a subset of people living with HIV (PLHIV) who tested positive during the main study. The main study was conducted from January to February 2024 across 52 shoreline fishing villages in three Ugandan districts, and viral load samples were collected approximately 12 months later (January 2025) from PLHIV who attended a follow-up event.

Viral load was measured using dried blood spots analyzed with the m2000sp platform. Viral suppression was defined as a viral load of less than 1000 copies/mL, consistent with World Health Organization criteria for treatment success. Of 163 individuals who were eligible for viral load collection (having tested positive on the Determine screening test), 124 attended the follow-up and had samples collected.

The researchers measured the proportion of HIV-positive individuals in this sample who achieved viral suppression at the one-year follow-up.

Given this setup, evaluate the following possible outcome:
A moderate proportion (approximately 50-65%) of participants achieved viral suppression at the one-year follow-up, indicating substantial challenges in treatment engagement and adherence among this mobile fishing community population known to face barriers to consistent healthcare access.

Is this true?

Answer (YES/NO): NO